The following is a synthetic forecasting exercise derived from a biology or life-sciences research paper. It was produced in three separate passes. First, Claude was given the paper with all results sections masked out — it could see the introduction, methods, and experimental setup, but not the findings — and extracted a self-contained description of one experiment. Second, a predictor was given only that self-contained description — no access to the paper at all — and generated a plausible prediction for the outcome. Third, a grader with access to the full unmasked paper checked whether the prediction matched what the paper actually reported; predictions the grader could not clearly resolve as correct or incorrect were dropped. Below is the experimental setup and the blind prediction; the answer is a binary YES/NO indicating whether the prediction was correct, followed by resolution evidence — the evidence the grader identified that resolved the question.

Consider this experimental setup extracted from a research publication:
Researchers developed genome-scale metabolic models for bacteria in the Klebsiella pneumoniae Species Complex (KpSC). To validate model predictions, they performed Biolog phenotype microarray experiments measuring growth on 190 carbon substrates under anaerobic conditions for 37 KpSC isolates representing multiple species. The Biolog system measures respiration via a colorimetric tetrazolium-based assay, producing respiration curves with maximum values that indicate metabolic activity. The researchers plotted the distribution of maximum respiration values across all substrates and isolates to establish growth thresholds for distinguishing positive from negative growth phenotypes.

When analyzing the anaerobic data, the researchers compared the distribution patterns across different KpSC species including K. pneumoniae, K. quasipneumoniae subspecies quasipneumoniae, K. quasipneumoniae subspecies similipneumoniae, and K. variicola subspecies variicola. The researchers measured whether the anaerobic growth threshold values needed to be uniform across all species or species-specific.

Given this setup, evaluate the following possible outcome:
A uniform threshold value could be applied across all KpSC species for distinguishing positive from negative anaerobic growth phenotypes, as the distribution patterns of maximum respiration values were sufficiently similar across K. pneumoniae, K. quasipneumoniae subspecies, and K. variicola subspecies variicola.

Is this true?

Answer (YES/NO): NO